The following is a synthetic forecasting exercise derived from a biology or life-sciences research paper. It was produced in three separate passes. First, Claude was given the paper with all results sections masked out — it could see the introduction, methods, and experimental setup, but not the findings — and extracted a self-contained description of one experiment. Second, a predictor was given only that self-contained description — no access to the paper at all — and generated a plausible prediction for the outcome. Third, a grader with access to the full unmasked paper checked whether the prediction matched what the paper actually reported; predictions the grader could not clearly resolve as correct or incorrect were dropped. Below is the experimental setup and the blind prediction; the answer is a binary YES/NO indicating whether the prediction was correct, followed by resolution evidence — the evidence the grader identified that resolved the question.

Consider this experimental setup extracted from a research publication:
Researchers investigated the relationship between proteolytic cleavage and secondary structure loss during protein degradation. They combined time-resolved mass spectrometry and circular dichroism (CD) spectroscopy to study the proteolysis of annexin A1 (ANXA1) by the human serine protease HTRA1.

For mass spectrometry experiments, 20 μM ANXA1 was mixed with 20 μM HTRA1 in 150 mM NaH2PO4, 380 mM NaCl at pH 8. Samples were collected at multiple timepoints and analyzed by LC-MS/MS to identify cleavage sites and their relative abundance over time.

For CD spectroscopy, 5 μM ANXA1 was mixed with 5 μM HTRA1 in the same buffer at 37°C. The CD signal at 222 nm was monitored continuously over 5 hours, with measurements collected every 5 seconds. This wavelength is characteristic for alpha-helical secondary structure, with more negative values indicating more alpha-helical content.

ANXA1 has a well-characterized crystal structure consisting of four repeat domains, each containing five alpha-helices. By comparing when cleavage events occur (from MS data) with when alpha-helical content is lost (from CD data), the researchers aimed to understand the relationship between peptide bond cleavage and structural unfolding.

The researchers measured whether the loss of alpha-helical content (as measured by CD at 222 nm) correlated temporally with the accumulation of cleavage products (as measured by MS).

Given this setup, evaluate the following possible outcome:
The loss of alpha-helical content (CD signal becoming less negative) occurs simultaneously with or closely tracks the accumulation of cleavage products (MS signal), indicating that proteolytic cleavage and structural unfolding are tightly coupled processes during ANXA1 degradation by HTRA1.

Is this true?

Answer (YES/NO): YES